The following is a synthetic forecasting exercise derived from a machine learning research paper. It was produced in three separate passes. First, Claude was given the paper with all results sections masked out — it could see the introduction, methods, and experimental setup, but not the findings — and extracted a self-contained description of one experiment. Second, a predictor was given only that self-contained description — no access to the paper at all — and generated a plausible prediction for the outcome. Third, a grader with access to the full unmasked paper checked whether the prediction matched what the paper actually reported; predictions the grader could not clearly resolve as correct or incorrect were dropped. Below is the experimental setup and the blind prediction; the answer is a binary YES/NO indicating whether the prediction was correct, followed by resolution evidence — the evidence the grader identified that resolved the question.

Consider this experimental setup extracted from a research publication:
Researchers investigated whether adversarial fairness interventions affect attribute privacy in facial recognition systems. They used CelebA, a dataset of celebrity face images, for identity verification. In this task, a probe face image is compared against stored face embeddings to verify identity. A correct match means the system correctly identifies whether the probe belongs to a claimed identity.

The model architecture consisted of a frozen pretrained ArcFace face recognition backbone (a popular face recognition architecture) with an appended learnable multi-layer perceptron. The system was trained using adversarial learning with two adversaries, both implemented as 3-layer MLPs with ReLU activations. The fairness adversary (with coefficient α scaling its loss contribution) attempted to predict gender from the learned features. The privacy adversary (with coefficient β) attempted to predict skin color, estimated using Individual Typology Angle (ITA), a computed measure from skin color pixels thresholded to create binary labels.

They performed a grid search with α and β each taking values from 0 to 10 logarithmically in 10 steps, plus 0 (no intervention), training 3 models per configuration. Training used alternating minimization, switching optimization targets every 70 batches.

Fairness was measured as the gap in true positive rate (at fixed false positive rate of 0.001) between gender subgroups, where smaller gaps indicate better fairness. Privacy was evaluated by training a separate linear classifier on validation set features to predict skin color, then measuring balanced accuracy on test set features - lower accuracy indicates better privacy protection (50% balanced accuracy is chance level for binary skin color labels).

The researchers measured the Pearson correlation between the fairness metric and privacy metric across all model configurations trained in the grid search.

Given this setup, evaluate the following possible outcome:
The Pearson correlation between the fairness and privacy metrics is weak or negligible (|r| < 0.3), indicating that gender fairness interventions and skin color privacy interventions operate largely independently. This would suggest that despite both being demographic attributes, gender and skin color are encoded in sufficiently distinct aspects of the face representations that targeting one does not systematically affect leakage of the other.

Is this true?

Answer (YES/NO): YES